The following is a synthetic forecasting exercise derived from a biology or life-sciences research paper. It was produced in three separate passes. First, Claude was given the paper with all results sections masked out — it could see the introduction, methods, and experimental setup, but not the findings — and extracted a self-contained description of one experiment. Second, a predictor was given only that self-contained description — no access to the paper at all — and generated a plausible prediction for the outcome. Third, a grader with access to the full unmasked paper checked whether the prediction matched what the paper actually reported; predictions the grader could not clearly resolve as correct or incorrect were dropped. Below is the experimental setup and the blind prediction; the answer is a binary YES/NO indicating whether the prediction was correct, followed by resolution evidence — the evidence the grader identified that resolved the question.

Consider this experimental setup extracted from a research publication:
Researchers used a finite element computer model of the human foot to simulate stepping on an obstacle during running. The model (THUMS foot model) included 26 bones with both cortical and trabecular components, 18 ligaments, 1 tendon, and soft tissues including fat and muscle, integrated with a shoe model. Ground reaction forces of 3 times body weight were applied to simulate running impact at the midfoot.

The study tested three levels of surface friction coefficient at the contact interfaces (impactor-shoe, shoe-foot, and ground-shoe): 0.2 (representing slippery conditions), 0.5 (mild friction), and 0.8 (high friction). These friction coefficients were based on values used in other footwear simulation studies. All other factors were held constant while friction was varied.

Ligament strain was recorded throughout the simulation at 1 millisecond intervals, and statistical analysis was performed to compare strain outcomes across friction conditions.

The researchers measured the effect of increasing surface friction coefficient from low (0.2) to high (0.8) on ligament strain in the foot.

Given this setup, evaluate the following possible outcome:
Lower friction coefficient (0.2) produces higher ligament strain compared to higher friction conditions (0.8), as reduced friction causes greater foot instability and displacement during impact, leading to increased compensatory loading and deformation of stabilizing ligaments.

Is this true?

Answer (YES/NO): YES